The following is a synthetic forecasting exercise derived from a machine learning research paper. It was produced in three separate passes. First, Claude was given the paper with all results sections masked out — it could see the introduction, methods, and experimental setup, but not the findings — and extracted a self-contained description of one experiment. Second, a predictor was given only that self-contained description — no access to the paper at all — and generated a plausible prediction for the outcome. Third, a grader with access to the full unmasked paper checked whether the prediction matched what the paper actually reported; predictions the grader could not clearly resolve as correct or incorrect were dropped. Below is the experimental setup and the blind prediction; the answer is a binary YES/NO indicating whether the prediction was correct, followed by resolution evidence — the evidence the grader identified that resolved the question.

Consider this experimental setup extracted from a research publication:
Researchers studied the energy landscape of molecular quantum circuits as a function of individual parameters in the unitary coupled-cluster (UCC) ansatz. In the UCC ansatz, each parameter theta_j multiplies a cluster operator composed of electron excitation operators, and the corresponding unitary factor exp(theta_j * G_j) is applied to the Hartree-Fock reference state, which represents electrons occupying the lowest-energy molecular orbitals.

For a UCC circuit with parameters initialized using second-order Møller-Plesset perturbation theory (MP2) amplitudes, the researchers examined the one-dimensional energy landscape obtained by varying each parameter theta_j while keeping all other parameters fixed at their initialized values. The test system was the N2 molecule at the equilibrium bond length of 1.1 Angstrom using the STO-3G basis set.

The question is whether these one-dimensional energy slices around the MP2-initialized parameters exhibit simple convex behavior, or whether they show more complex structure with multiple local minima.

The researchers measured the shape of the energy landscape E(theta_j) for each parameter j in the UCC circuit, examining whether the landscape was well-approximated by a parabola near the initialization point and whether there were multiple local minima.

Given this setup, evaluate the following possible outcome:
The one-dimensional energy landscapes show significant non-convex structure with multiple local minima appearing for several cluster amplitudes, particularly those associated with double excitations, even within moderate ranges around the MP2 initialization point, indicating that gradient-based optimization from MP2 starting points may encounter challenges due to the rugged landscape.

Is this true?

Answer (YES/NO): NO